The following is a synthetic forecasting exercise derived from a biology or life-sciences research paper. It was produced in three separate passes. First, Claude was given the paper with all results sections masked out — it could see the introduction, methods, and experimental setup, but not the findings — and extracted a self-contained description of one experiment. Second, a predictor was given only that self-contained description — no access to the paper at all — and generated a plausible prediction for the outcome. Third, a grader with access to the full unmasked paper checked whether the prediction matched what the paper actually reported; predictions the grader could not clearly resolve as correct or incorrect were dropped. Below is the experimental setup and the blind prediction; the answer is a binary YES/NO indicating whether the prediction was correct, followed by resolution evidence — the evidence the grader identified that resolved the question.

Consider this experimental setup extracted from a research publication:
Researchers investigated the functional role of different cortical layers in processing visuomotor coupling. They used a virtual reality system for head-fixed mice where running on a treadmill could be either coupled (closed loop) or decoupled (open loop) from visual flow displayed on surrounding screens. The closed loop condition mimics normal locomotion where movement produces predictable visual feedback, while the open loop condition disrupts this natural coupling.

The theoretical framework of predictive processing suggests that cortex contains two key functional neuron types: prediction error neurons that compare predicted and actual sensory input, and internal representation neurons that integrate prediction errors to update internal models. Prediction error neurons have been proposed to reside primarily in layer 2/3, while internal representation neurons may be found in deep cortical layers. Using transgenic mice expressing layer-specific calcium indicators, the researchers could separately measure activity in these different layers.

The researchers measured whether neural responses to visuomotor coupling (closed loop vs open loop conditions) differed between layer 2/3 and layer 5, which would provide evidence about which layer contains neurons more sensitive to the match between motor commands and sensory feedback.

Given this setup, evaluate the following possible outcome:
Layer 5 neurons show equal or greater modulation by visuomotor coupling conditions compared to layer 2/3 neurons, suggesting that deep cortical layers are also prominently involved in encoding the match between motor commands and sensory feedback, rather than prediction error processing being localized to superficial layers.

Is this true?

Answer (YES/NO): YES